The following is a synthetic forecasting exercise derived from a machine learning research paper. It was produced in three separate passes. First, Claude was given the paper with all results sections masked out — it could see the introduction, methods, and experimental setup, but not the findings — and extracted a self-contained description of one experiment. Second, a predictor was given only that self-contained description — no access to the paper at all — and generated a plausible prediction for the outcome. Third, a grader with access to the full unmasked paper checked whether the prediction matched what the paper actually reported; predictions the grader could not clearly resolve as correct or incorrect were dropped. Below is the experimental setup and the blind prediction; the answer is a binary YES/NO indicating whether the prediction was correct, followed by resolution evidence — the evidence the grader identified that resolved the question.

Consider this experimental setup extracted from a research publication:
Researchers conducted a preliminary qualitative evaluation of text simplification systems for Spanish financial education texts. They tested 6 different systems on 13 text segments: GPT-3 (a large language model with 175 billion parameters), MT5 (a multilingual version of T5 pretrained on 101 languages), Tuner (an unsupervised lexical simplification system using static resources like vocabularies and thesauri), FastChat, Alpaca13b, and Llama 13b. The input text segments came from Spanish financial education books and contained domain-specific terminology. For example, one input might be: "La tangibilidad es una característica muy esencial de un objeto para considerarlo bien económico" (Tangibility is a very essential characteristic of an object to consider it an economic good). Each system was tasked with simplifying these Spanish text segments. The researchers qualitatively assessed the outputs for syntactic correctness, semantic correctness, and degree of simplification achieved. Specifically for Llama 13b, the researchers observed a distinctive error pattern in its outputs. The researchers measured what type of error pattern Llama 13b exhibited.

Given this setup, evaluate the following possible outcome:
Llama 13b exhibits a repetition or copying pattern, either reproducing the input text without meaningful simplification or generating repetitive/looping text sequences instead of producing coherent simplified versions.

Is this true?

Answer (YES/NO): NO